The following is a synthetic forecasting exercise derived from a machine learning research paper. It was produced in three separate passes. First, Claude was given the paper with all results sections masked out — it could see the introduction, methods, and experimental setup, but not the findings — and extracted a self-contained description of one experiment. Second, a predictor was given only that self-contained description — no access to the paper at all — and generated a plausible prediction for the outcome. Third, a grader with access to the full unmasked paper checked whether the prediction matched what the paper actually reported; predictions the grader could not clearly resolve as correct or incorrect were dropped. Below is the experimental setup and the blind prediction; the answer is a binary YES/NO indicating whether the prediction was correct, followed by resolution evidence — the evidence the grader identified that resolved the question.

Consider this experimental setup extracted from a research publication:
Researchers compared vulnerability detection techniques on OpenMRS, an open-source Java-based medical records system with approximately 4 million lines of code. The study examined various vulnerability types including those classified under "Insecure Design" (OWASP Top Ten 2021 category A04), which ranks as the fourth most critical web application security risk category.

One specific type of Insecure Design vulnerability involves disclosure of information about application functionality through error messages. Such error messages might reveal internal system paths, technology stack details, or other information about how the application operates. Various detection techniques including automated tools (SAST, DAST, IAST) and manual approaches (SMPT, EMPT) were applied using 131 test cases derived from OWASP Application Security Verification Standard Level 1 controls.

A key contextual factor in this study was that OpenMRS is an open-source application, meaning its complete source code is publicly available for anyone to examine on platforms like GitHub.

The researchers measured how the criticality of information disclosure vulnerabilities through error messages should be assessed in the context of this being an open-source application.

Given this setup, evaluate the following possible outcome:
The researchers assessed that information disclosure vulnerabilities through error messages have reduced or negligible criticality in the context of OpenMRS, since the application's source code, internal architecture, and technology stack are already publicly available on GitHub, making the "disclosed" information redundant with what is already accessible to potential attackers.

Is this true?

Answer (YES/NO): YES